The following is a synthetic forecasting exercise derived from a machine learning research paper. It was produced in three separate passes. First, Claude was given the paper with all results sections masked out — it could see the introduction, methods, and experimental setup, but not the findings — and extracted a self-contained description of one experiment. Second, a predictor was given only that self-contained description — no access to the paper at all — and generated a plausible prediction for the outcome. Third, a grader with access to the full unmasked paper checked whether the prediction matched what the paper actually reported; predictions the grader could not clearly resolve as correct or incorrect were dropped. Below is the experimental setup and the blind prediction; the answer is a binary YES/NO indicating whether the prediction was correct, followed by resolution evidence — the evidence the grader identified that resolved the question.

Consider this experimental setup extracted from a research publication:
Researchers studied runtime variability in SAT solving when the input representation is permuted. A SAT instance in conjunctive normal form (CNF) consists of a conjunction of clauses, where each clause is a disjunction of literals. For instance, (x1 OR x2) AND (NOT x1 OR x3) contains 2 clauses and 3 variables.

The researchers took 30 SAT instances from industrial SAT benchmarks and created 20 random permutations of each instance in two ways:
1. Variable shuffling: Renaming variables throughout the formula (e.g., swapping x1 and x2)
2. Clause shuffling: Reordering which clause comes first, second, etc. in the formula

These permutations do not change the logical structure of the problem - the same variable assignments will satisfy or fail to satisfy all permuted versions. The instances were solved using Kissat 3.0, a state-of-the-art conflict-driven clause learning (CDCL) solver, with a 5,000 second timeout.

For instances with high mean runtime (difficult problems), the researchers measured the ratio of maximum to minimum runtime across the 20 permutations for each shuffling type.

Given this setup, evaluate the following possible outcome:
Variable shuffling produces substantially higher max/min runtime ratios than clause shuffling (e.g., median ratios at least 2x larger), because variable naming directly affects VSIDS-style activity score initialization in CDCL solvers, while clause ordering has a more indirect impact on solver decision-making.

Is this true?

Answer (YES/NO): NO